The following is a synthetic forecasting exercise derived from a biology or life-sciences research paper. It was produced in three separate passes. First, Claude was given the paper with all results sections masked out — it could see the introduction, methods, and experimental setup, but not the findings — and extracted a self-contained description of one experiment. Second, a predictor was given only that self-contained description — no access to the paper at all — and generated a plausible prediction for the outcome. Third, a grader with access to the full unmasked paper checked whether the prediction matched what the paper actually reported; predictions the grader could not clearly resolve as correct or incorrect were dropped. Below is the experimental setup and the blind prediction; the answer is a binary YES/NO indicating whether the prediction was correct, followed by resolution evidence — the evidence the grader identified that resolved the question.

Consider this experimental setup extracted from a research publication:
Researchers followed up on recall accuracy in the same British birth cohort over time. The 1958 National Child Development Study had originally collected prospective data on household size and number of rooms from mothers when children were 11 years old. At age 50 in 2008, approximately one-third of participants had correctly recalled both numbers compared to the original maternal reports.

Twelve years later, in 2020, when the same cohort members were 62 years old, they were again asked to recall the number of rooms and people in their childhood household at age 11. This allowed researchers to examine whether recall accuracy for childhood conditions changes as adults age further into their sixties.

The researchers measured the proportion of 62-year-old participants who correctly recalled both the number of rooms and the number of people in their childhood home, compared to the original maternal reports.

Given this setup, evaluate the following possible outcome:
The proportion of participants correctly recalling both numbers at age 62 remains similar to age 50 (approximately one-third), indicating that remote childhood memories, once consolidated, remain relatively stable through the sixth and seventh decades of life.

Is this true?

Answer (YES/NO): YES